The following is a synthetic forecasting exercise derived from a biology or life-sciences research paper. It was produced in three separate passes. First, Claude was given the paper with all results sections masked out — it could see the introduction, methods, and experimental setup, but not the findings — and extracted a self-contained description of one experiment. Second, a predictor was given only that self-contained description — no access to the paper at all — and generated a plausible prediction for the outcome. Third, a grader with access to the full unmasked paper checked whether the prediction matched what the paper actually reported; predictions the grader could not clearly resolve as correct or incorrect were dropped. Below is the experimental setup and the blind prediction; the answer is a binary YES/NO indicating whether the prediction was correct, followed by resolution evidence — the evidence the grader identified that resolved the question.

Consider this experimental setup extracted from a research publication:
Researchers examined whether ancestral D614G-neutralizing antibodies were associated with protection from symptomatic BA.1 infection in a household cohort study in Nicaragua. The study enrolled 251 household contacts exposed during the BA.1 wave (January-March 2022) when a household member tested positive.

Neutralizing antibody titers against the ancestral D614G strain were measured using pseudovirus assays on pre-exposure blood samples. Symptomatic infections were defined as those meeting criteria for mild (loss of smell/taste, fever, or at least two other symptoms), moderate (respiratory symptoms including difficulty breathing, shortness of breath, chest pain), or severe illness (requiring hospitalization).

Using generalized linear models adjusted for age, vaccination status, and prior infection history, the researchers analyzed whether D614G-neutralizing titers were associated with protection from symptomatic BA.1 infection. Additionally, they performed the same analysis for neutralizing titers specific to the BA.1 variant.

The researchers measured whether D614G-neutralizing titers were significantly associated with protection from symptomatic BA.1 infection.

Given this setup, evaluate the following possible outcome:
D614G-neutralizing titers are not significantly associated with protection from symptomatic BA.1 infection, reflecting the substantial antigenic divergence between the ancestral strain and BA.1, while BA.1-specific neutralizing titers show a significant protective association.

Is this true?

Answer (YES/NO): NO